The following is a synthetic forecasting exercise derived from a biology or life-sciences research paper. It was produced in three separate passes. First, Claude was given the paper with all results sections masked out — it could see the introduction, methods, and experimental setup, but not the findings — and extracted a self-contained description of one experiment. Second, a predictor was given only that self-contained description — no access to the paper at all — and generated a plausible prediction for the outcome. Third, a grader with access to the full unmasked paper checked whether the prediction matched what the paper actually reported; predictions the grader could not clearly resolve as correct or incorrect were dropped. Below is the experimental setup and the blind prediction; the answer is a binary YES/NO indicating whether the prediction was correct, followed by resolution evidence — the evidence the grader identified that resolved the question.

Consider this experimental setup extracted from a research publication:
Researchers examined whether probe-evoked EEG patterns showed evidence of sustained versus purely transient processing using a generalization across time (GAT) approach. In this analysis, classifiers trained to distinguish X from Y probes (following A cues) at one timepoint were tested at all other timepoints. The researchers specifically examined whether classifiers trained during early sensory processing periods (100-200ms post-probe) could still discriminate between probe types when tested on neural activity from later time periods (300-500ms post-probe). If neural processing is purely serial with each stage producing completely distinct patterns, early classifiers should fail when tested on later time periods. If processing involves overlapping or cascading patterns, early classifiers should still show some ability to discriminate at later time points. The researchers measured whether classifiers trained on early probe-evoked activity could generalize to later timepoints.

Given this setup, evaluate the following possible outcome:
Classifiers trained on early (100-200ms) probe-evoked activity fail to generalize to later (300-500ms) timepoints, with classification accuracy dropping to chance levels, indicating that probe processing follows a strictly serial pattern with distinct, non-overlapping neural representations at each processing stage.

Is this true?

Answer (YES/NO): YES